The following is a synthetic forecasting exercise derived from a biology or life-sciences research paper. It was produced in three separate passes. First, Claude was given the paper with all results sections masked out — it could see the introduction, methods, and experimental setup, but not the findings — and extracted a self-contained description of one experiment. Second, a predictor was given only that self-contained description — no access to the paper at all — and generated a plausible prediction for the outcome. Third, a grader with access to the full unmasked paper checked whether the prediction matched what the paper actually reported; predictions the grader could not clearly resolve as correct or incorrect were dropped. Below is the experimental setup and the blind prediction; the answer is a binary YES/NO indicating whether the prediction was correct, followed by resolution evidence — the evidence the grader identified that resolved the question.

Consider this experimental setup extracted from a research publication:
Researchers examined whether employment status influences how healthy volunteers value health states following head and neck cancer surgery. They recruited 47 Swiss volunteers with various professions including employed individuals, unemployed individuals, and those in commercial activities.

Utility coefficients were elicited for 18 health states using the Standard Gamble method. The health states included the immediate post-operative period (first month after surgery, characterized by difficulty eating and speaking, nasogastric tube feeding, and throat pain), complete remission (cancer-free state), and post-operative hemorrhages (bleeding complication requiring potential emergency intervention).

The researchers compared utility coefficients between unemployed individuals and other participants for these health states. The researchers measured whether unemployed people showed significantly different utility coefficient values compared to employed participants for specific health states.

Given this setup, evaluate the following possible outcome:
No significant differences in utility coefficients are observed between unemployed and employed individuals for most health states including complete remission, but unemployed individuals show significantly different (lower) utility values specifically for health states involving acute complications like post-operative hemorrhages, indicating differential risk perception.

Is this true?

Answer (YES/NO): NO